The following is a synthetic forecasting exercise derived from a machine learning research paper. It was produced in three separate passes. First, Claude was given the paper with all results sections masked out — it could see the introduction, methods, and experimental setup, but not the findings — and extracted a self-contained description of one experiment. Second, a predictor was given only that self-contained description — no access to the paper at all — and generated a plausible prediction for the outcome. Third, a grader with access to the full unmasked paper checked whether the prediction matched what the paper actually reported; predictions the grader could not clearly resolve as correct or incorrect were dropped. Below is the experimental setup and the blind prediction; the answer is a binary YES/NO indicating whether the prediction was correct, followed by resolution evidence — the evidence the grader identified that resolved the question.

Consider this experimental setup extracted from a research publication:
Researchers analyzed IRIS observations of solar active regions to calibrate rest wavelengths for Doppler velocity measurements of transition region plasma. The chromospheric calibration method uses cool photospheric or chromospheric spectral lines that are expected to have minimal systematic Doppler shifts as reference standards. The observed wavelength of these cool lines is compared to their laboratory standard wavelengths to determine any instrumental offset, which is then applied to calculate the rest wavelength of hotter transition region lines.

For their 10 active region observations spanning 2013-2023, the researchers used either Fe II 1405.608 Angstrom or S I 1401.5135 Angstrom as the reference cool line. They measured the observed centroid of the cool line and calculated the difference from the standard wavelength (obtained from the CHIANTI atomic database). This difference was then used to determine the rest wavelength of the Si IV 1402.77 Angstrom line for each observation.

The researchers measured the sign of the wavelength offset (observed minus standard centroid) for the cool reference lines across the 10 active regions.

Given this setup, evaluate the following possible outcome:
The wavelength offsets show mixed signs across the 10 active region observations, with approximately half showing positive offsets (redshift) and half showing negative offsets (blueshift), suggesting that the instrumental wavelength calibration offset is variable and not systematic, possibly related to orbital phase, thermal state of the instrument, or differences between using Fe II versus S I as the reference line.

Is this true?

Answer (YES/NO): NO